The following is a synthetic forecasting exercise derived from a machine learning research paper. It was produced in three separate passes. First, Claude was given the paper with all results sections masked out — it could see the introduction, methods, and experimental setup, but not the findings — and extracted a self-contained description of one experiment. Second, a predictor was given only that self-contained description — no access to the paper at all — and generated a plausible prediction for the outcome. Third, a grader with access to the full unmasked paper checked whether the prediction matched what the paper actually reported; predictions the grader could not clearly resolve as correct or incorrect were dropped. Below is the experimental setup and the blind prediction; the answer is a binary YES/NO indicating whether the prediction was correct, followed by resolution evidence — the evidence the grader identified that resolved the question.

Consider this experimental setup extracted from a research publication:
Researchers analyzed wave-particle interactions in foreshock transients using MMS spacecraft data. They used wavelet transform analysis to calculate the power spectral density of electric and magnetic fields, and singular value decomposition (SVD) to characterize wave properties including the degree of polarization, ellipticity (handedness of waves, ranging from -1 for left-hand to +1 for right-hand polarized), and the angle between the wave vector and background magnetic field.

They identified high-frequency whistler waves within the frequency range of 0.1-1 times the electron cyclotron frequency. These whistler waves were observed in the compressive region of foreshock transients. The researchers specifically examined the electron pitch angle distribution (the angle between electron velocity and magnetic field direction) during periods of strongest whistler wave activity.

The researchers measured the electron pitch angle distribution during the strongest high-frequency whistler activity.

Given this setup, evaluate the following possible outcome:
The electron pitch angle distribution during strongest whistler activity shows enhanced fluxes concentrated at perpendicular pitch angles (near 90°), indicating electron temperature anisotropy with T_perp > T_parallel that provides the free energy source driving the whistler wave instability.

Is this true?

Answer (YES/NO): YES